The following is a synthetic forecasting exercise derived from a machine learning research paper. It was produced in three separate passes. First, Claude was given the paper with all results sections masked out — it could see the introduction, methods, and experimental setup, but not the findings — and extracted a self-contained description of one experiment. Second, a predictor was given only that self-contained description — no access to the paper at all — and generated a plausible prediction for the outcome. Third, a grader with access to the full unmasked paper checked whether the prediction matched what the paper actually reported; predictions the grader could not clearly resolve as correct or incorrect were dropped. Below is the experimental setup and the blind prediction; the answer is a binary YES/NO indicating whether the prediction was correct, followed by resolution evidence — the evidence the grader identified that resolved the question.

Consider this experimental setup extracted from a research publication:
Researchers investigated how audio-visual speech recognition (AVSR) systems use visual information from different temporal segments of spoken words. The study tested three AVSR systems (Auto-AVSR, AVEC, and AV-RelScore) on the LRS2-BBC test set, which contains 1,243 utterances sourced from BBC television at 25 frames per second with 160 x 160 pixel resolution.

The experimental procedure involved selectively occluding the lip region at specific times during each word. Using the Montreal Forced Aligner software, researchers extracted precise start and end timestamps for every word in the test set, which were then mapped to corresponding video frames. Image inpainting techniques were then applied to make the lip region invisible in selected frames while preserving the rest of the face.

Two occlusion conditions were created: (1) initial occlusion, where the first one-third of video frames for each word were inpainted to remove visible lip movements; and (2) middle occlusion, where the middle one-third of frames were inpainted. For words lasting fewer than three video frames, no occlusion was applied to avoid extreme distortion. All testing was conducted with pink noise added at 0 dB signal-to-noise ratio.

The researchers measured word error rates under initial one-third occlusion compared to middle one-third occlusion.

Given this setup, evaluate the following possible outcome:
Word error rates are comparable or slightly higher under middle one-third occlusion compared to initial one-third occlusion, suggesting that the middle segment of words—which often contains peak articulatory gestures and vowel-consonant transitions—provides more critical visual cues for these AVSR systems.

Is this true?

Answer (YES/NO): NO